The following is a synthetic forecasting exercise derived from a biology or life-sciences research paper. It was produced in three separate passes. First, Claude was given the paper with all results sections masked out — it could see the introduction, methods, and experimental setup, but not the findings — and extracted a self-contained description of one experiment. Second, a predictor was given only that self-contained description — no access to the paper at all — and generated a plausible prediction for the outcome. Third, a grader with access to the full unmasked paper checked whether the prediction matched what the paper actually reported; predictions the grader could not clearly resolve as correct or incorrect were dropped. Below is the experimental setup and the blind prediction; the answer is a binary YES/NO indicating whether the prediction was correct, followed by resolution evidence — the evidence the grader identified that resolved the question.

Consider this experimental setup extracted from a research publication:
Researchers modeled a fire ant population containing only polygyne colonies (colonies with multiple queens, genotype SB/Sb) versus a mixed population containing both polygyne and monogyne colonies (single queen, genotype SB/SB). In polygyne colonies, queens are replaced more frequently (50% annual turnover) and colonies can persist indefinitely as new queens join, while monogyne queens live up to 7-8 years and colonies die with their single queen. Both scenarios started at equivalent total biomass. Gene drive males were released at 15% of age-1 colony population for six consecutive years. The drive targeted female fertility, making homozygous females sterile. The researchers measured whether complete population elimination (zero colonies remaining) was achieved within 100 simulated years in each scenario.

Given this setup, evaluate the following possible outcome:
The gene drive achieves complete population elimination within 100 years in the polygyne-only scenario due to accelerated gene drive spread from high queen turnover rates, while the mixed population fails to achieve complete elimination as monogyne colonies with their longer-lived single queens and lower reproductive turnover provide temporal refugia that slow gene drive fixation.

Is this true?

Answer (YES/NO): YES